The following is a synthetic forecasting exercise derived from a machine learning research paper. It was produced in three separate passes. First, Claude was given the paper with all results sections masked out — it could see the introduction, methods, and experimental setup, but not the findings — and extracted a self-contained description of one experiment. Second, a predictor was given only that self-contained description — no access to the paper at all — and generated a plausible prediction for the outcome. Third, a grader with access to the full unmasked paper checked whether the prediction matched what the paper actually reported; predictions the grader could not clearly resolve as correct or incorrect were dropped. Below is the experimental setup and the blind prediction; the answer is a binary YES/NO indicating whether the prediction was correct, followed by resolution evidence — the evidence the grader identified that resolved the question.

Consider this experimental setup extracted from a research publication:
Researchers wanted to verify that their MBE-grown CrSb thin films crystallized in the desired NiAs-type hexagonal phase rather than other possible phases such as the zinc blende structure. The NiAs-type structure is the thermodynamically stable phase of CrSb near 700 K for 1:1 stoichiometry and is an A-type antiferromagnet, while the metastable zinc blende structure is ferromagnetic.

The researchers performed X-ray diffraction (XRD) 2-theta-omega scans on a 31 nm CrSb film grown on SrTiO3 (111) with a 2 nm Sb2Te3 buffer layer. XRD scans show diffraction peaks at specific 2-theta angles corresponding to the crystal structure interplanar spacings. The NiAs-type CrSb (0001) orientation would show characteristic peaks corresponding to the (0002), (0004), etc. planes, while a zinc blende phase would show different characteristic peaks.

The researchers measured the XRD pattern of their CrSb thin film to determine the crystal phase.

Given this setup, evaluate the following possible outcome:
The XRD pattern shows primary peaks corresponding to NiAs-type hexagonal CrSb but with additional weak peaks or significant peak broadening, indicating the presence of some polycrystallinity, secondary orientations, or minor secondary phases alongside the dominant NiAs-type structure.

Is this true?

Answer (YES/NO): YES